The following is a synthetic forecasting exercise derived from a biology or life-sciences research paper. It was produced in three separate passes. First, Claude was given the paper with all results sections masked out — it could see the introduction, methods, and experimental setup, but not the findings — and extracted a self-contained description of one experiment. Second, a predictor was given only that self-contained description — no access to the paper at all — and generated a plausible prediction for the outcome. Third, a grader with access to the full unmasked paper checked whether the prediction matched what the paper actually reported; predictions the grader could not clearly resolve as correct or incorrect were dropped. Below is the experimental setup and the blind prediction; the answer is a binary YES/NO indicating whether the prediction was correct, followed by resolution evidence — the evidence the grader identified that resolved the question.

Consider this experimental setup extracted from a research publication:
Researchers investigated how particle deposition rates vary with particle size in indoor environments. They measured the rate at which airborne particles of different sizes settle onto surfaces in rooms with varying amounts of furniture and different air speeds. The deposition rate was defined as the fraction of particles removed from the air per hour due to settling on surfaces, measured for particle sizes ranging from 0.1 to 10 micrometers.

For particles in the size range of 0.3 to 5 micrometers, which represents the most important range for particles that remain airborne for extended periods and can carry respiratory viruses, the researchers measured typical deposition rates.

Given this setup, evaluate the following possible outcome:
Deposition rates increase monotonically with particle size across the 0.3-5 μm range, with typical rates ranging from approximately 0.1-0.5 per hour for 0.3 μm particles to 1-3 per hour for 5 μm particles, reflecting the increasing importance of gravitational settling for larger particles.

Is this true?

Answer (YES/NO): NO